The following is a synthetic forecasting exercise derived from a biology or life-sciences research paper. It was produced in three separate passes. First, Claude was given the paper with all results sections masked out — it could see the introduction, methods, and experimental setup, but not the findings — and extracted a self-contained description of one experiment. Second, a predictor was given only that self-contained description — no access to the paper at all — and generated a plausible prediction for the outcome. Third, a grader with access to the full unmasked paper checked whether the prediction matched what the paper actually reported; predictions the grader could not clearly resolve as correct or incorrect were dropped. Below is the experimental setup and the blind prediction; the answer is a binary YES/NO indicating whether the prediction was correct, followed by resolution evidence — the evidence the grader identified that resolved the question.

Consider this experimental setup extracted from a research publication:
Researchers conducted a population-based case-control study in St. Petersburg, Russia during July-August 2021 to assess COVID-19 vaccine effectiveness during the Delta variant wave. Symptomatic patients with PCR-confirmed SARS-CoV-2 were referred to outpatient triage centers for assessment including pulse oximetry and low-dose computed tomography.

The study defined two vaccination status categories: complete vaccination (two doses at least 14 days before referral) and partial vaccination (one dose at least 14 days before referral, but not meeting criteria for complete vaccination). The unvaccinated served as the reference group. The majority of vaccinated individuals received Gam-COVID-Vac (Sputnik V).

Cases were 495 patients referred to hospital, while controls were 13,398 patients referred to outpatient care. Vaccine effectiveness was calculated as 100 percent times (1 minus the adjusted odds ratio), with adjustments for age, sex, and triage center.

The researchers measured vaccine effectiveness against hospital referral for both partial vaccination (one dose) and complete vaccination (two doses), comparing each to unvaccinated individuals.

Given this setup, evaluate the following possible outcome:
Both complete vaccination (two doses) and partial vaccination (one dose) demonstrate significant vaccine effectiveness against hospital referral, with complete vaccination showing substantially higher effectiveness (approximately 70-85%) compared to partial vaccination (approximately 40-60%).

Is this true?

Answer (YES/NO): NO